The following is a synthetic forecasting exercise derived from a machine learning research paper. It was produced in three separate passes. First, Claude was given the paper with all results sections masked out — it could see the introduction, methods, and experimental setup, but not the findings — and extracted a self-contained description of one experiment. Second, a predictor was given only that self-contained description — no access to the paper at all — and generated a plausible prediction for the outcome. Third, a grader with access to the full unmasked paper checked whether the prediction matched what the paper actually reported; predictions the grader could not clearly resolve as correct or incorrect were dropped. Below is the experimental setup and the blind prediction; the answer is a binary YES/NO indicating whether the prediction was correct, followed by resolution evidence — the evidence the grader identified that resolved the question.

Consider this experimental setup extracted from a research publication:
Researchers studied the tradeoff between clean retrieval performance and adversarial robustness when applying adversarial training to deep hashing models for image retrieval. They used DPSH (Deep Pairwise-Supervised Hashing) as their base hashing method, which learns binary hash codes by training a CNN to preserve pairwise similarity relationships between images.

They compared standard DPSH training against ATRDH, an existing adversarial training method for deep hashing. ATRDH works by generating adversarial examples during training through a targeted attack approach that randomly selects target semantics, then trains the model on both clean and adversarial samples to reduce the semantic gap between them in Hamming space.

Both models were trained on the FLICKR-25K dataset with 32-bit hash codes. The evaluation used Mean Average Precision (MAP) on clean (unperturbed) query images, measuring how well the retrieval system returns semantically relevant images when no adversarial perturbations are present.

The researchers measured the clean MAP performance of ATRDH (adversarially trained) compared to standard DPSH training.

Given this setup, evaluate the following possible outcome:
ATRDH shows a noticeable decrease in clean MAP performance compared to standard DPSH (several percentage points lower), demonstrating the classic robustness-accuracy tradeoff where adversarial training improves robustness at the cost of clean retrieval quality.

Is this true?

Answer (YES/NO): YES